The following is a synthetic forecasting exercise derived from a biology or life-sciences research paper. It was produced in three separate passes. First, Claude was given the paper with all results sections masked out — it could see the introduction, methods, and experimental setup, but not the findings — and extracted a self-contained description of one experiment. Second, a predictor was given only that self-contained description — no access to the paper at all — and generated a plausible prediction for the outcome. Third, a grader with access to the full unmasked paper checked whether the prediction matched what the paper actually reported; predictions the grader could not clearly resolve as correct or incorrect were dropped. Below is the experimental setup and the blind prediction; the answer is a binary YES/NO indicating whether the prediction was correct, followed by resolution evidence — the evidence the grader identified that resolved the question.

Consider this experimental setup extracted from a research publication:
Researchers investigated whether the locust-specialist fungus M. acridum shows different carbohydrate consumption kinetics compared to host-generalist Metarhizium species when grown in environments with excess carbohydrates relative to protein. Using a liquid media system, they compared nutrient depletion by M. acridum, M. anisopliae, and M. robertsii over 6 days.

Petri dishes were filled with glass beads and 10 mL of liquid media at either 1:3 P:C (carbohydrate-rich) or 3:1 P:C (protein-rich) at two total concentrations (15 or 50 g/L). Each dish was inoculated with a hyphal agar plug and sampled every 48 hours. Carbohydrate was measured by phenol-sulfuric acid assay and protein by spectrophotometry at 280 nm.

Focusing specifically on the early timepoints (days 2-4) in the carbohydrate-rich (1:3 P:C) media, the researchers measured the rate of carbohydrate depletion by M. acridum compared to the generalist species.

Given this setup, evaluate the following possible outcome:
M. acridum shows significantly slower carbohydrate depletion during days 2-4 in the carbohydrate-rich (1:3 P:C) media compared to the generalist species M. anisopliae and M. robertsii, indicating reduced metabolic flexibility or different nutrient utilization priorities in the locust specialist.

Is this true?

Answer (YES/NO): NO